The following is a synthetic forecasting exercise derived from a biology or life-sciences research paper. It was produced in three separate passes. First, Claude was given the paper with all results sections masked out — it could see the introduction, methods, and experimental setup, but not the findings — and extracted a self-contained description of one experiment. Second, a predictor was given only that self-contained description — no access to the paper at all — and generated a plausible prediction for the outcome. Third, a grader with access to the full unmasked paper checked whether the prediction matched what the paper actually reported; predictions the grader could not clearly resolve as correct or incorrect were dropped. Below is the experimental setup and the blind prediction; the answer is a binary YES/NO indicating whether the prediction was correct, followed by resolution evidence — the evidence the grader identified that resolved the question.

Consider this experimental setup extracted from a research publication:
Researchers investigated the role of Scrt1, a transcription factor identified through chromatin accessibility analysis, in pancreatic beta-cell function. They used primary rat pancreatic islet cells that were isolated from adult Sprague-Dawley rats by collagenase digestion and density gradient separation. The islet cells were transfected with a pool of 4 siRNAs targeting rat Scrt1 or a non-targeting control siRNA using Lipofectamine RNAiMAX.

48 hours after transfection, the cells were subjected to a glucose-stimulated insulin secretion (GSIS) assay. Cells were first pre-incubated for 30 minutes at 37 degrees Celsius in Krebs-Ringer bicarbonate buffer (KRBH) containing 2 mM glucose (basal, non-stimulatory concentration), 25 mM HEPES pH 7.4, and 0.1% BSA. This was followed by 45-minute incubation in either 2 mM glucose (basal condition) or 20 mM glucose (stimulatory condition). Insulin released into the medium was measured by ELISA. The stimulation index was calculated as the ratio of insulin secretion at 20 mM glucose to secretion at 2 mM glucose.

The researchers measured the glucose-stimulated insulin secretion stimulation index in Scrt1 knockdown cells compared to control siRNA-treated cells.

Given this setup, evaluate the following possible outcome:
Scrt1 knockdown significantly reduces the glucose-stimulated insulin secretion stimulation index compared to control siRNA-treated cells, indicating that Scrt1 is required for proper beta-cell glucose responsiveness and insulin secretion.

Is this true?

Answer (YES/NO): NO